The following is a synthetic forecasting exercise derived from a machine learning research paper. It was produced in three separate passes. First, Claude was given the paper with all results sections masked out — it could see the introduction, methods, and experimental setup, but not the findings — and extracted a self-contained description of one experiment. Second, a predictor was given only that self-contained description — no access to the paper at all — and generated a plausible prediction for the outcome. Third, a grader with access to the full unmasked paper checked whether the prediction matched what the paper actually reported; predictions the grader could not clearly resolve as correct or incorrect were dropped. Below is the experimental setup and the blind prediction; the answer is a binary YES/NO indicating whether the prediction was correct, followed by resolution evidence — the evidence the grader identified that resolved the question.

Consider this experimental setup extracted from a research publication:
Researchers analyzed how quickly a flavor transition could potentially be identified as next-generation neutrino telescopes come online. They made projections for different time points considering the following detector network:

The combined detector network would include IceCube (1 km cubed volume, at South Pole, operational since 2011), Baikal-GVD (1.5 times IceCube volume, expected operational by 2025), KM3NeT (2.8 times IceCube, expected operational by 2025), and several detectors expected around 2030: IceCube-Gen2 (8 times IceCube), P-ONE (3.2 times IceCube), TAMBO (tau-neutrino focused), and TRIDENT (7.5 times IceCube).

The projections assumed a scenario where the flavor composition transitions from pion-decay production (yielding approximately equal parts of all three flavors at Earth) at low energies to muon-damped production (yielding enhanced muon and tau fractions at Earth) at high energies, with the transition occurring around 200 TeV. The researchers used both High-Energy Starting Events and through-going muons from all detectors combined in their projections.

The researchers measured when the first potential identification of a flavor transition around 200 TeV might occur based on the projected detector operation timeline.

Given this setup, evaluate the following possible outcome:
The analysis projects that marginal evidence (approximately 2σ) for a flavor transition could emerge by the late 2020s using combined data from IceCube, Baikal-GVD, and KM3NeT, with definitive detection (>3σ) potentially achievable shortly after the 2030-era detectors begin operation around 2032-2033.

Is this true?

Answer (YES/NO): NO